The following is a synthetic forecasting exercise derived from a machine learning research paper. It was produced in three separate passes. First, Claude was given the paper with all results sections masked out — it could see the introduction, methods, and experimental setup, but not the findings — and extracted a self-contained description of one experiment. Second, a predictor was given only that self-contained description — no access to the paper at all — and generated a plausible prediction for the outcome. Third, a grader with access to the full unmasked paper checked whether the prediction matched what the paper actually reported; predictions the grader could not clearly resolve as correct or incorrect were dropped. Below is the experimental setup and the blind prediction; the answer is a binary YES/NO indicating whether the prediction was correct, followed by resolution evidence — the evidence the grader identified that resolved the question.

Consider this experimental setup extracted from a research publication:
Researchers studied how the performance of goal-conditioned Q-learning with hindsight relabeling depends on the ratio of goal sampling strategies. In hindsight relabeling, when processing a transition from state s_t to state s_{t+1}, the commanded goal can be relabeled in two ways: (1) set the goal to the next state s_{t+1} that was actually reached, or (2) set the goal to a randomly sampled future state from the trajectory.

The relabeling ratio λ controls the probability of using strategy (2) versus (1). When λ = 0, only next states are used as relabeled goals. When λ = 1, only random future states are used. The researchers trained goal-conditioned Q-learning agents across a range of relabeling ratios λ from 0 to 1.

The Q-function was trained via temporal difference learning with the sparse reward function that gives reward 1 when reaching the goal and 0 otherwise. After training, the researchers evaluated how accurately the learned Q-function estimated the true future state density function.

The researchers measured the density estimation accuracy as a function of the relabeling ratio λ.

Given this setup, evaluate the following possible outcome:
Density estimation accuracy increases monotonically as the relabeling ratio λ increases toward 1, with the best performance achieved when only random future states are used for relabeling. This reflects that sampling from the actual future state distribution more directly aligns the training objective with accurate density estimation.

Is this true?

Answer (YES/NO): NO